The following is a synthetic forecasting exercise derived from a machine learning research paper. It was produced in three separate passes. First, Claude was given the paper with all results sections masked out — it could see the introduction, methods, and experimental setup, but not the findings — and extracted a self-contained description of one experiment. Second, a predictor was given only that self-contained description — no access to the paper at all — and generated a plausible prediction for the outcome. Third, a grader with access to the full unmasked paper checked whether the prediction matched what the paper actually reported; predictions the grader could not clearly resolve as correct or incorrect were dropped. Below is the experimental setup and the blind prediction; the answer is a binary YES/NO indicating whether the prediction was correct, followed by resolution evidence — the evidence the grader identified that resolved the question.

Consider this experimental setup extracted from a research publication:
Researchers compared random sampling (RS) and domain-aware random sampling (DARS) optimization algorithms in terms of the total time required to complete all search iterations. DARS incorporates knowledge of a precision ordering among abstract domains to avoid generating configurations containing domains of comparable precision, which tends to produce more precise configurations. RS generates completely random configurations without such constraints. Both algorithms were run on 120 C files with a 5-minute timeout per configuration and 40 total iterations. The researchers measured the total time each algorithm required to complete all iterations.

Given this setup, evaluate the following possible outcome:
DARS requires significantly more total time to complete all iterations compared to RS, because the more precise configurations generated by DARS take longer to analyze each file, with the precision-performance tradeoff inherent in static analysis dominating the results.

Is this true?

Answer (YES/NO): YES